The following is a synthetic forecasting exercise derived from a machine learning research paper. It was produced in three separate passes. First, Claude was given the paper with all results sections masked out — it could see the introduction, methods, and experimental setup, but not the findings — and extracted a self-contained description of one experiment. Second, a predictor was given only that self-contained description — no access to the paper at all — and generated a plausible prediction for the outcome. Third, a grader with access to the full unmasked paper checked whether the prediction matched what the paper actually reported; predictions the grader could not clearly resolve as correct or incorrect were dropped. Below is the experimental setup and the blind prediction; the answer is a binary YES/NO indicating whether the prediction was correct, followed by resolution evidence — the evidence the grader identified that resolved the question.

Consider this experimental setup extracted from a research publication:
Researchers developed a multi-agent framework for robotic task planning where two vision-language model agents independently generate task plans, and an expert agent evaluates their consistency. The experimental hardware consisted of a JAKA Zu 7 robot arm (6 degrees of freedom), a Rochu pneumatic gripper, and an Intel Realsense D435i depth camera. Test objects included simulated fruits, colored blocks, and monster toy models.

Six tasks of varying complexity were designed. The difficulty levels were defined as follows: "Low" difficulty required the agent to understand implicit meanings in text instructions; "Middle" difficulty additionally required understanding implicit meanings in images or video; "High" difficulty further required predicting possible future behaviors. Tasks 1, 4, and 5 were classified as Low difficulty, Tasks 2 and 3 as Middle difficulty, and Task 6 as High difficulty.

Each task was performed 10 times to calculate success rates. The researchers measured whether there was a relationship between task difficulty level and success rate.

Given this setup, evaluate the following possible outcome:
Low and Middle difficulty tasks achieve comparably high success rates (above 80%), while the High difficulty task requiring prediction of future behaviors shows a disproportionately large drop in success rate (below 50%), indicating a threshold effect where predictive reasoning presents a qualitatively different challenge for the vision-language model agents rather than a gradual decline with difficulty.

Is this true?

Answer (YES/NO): NO